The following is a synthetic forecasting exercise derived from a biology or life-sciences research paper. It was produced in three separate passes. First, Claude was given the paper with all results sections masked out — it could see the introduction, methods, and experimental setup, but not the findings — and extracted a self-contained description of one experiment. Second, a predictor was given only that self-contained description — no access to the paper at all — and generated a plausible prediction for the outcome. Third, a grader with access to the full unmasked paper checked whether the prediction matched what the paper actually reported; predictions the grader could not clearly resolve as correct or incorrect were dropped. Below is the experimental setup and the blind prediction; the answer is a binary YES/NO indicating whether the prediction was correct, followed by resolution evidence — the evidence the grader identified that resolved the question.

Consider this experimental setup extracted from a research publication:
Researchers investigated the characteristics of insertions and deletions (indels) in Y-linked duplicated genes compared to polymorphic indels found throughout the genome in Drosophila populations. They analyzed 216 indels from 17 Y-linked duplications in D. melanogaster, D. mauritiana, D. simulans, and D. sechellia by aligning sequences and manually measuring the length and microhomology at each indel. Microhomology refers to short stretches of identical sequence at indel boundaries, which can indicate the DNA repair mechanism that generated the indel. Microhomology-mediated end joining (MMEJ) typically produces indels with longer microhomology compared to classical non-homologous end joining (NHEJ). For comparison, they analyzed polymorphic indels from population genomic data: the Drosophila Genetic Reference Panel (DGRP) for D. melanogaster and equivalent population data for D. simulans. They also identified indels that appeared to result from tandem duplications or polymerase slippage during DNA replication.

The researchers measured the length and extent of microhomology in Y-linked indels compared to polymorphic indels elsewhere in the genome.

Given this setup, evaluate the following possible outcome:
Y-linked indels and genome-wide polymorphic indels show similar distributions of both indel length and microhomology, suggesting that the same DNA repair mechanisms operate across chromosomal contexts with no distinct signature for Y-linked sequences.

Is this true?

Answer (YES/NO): NO